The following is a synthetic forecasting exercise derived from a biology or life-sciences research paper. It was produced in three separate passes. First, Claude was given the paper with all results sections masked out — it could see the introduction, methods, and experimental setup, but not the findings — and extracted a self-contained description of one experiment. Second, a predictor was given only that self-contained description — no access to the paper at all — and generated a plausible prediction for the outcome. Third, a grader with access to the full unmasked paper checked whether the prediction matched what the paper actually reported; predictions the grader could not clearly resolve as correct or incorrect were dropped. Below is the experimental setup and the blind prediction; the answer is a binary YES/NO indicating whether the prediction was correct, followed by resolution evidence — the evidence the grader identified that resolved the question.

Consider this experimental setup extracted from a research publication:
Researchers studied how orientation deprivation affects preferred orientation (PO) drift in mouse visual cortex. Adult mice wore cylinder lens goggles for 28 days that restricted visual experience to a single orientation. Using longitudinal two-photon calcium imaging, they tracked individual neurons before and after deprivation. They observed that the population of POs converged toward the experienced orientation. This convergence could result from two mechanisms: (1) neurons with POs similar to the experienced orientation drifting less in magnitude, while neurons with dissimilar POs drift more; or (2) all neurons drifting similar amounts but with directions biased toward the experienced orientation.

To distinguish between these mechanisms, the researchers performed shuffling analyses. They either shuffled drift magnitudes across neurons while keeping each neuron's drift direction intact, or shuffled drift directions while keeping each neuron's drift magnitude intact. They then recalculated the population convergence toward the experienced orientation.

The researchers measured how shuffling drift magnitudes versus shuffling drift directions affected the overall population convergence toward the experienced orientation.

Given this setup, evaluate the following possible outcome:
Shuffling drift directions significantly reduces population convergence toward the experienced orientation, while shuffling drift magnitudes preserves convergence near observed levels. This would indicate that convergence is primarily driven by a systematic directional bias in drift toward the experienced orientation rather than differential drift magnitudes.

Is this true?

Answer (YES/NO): YES